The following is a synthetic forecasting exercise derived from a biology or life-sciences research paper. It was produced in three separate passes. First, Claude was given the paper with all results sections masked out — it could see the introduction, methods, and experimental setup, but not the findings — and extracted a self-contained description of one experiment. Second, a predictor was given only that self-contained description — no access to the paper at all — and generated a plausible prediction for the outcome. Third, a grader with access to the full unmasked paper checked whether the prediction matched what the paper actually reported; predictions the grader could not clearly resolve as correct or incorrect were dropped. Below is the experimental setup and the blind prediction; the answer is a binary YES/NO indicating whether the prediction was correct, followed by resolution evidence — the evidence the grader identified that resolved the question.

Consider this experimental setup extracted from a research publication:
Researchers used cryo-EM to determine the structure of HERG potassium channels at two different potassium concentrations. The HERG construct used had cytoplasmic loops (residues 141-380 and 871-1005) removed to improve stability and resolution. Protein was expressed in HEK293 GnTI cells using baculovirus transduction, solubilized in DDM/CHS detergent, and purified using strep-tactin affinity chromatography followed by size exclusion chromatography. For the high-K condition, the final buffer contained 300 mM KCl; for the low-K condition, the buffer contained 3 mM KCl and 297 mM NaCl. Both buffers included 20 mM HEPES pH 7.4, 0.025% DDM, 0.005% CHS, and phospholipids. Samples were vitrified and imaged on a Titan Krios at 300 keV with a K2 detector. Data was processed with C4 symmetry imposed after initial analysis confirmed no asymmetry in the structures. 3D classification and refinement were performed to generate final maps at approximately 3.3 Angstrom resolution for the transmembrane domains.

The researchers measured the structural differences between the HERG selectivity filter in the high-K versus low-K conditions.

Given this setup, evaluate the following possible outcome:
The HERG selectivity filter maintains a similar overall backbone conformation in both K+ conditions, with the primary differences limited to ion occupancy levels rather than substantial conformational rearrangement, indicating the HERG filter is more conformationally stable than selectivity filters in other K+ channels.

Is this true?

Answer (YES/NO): NO